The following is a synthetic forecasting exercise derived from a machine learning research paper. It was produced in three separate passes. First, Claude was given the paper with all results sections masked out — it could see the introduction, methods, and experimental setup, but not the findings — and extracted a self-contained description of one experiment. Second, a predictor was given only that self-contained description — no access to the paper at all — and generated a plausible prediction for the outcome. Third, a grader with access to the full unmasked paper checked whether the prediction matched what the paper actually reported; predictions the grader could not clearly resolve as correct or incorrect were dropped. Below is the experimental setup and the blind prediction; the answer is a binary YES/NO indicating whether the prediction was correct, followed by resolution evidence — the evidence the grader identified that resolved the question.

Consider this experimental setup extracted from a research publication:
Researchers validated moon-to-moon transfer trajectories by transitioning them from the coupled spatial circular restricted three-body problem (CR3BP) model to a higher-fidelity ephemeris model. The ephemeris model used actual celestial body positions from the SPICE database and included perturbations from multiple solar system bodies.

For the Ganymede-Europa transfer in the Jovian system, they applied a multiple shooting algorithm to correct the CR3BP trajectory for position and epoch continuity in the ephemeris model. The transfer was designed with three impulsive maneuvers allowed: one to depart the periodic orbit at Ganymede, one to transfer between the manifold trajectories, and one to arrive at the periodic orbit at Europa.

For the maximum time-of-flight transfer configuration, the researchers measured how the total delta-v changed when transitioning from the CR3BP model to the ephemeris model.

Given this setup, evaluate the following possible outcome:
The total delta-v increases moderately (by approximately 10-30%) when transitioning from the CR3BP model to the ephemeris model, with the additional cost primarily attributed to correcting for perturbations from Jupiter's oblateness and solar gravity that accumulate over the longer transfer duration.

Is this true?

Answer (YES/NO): NO